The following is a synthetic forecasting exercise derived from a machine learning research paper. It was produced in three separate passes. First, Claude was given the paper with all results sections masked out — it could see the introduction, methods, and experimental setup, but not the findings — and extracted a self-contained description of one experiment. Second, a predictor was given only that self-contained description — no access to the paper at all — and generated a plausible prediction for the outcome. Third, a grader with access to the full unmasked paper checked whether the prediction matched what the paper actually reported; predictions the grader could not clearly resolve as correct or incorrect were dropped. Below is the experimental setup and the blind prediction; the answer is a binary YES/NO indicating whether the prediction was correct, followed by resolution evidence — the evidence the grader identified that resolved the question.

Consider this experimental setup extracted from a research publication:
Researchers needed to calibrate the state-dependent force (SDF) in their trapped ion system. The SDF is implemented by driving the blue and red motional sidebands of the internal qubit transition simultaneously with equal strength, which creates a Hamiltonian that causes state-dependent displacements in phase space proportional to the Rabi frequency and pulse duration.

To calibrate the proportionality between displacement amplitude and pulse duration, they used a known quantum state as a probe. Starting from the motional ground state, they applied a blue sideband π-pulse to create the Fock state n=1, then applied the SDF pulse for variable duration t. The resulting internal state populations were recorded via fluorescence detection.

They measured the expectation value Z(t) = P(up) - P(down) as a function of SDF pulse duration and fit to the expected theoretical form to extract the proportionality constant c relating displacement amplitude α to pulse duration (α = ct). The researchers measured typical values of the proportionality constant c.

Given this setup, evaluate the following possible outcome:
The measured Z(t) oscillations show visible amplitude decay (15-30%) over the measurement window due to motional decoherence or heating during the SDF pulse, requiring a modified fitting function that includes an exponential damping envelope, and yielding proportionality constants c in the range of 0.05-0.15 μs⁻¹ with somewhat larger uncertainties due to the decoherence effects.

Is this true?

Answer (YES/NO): NO